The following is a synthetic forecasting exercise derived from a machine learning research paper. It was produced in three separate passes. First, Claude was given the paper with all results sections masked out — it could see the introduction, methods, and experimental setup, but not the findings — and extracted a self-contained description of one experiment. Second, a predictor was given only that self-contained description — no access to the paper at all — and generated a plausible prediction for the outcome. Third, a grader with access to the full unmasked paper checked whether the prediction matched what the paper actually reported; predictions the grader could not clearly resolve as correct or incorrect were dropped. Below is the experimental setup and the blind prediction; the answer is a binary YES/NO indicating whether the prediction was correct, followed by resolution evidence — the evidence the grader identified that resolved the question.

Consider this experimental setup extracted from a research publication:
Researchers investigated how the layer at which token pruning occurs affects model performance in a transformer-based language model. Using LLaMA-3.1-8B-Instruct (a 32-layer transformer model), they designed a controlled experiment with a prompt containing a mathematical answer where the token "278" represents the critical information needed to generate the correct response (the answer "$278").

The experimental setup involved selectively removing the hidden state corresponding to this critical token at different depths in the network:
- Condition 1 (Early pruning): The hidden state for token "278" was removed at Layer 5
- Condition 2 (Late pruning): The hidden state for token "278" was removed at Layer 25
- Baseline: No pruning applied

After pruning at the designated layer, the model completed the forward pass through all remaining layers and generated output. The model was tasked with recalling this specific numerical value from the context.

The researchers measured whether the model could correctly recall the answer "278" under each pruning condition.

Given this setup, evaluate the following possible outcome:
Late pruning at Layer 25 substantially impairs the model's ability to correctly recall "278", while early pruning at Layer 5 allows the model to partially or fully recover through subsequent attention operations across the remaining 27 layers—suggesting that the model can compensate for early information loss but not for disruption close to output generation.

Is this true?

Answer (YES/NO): NO